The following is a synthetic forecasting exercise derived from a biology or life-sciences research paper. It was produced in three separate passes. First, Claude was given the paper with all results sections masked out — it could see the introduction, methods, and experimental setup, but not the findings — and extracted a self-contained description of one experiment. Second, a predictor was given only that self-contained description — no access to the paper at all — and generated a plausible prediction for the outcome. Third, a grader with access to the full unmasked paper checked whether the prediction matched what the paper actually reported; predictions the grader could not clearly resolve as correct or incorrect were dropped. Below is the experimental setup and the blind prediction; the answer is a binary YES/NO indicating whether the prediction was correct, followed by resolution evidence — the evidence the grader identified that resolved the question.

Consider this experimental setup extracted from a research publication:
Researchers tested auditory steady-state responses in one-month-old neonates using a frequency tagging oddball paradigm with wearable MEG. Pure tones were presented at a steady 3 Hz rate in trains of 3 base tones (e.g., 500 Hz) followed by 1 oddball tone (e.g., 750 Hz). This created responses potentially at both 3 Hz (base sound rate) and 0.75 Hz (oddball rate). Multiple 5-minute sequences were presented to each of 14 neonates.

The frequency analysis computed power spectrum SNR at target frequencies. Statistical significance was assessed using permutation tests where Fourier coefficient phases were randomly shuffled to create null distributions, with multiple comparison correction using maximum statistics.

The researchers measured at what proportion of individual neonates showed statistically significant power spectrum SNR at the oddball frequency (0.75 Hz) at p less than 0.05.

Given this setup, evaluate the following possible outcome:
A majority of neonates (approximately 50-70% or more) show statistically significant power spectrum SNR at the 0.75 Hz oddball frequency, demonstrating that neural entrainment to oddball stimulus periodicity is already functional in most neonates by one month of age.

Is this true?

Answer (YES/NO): NO